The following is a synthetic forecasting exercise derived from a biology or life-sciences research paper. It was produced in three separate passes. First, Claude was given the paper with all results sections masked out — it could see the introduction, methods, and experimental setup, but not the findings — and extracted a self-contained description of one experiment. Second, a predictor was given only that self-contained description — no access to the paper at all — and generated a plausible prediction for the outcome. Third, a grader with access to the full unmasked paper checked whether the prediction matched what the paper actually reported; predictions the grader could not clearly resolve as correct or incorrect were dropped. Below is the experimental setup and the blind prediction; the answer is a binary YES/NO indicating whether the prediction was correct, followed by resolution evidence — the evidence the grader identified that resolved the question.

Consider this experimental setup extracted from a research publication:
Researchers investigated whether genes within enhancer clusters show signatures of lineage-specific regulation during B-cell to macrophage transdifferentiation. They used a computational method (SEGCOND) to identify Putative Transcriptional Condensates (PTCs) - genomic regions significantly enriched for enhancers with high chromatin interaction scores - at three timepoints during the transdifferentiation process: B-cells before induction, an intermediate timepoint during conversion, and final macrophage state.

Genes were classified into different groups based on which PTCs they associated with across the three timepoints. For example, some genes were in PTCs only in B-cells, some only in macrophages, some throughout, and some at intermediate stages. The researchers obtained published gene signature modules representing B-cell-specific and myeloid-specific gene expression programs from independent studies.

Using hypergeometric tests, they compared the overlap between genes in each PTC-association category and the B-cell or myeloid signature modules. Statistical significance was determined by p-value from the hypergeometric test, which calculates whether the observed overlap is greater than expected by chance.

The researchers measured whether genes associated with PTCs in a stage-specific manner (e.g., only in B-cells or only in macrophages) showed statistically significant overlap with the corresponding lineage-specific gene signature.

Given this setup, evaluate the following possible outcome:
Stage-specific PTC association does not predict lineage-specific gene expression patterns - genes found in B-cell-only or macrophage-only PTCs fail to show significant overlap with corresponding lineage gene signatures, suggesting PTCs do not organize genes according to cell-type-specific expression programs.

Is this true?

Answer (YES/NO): NO